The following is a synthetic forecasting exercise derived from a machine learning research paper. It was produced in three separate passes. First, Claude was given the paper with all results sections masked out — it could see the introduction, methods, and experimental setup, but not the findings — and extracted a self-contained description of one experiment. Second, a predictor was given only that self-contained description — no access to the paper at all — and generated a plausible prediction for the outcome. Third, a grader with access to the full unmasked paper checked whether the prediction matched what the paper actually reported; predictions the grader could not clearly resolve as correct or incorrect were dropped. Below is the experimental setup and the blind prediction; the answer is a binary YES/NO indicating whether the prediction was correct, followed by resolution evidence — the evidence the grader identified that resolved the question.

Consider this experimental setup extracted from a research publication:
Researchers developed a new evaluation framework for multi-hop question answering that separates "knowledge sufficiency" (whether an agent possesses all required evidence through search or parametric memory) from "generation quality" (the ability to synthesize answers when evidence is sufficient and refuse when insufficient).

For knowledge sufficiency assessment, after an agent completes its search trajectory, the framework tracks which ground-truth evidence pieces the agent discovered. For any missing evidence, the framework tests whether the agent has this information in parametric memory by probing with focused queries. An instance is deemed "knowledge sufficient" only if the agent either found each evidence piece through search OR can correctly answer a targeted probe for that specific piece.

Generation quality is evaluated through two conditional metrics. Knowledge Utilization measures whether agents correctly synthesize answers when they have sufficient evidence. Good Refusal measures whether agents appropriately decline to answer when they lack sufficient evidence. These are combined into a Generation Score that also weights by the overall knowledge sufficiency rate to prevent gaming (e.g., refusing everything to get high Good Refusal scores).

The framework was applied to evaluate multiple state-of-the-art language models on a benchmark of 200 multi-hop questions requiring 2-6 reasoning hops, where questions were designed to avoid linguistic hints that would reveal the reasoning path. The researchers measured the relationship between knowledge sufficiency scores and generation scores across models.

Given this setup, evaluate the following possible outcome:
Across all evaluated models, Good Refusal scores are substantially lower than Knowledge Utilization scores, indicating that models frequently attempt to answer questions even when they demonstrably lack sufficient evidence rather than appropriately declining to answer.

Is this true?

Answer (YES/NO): NO